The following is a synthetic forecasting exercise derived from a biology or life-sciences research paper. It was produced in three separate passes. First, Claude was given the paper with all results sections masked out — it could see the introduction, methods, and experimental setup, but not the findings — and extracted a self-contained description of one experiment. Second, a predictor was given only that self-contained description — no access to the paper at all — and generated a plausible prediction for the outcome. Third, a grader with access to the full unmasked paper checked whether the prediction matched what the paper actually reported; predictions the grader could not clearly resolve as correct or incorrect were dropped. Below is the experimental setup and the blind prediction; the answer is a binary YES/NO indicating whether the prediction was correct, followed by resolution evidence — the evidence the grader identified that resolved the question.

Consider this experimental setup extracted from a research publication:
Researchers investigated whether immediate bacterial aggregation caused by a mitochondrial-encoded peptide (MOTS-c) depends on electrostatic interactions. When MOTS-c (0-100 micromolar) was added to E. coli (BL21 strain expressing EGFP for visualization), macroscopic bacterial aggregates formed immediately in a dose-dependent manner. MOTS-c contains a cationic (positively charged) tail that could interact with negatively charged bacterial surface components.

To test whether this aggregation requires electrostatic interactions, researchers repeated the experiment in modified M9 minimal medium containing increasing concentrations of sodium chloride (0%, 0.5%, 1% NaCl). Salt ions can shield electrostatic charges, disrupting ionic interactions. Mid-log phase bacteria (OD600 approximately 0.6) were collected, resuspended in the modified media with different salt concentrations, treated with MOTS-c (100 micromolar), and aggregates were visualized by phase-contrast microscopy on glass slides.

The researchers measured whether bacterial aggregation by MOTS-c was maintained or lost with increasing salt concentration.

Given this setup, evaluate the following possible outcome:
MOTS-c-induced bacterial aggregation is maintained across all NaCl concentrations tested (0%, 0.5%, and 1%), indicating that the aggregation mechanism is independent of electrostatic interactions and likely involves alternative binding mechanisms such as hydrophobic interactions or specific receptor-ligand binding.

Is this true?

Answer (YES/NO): NO